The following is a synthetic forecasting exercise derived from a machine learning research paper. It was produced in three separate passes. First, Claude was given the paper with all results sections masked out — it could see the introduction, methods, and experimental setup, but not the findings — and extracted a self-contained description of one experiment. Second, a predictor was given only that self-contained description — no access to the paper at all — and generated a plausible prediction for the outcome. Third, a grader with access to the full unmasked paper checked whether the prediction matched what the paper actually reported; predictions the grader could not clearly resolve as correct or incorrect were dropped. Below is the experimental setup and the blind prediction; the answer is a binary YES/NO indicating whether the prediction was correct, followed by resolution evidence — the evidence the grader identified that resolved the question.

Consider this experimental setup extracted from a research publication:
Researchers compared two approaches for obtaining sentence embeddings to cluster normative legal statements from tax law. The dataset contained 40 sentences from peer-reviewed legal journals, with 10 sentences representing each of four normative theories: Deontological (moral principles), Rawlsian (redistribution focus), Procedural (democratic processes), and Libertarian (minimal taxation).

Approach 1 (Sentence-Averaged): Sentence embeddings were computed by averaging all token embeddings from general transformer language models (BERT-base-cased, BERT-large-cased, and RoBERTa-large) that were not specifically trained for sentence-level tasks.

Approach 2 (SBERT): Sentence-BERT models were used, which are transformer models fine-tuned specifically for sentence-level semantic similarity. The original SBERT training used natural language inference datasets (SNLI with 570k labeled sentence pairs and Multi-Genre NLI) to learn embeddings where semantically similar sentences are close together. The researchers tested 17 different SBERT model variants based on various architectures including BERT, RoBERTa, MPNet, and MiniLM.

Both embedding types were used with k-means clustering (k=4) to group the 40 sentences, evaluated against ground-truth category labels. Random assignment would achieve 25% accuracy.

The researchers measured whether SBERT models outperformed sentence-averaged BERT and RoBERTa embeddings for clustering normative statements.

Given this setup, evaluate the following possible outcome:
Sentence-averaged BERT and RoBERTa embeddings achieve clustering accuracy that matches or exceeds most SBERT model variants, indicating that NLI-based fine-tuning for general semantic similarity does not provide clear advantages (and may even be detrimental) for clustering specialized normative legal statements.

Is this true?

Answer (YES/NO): NO